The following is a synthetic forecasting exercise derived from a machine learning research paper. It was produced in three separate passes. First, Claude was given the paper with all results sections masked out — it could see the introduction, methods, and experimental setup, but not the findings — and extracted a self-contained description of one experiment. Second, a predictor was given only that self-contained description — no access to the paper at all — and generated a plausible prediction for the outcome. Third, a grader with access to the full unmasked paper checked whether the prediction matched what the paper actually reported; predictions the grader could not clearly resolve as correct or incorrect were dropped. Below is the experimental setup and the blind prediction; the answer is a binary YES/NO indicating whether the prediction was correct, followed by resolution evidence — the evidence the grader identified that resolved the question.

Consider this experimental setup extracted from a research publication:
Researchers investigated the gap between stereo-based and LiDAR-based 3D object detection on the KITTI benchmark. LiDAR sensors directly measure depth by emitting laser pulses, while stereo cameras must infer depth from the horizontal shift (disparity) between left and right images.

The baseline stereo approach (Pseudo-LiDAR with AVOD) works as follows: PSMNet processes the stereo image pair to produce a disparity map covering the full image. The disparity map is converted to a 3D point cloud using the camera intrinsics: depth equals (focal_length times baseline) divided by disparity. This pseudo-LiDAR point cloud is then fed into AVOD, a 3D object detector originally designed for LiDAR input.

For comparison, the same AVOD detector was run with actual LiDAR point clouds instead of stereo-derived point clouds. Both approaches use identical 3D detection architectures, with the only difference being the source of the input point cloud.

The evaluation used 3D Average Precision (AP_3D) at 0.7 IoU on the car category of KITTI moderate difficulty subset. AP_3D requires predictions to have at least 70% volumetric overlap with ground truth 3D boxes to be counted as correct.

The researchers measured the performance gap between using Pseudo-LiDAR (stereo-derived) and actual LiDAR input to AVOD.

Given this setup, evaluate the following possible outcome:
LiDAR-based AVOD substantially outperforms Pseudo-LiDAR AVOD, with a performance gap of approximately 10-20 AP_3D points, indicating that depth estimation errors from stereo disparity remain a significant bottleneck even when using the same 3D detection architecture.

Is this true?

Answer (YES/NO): NO